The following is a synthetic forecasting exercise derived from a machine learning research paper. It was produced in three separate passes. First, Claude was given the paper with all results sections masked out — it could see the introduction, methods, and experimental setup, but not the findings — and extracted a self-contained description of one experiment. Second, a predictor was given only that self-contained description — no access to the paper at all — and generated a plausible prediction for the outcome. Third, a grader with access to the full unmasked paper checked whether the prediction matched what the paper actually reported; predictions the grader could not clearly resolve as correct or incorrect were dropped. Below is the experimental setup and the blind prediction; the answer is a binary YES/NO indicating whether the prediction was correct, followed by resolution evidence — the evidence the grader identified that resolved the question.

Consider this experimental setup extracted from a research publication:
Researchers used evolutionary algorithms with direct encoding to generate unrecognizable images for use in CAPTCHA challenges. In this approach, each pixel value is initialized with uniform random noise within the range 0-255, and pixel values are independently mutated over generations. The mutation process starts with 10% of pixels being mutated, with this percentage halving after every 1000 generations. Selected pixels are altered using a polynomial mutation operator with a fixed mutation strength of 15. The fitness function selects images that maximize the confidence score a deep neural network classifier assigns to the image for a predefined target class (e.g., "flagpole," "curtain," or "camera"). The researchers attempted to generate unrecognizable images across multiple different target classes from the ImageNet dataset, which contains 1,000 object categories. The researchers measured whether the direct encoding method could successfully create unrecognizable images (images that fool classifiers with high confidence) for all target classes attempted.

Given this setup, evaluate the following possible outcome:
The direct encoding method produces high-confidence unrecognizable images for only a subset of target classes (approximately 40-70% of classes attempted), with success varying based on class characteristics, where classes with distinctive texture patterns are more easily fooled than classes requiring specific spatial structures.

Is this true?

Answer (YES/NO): NO